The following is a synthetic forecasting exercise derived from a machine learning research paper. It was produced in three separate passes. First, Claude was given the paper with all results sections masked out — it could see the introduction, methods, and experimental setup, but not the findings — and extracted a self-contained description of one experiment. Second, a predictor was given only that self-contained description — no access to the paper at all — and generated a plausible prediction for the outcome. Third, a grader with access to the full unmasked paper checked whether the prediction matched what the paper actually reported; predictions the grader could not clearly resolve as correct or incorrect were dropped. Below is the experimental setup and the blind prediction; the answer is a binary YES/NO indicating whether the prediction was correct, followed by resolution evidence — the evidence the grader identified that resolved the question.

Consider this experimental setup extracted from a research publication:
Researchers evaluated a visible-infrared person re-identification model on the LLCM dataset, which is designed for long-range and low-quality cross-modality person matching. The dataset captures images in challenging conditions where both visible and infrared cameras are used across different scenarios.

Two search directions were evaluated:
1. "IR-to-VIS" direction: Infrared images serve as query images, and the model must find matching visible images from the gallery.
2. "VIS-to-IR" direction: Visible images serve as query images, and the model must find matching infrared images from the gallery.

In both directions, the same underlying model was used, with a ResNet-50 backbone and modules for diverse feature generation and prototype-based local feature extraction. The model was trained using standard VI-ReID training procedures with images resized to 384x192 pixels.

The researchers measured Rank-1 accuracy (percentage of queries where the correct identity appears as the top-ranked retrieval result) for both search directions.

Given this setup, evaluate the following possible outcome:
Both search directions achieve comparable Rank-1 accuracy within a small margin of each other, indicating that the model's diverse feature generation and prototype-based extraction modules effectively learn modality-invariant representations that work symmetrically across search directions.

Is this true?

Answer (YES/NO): NO